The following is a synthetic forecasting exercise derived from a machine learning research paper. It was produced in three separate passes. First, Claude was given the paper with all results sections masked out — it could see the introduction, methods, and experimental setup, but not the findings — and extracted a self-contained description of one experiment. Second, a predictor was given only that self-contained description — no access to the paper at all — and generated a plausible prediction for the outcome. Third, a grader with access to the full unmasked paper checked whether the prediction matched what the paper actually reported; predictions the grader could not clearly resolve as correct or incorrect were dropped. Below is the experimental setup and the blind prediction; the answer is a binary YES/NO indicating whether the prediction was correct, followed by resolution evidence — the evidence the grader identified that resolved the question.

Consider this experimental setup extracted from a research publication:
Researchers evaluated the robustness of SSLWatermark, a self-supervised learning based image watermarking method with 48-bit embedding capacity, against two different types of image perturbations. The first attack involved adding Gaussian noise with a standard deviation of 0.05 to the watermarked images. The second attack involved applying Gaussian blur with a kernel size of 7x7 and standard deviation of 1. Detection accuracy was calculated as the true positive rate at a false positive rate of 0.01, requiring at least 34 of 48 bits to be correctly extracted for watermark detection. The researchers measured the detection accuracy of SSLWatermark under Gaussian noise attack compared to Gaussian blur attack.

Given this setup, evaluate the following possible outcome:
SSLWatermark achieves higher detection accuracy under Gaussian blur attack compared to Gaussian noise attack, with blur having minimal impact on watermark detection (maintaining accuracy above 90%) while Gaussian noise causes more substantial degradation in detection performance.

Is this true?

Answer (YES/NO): YES